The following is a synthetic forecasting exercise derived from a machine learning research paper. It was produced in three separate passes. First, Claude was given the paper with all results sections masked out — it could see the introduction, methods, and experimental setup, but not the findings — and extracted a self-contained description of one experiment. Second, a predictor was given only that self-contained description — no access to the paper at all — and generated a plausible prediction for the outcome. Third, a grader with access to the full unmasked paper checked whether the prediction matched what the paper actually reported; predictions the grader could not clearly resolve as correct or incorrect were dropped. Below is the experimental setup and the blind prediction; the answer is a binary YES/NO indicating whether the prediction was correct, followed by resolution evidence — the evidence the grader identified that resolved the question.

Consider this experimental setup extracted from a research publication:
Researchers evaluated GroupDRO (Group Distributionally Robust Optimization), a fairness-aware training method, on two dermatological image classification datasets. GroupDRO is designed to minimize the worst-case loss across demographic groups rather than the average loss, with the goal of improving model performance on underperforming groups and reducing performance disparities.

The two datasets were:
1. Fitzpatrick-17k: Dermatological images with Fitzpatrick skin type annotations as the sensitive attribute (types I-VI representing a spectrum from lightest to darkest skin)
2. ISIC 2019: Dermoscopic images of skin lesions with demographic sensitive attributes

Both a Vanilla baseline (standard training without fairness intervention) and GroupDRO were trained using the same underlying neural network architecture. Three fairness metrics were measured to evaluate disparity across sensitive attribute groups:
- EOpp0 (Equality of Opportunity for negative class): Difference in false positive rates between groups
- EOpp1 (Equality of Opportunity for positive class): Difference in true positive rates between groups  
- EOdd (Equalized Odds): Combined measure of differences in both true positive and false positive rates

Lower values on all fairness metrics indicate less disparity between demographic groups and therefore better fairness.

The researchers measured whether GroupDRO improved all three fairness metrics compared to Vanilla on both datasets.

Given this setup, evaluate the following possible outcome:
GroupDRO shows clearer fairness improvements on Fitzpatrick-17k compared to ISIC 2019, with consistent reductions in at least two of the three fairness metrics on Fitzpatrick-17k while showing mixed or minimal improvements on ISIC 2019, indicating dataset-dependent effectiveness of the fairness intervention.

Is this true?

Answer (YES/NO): YES